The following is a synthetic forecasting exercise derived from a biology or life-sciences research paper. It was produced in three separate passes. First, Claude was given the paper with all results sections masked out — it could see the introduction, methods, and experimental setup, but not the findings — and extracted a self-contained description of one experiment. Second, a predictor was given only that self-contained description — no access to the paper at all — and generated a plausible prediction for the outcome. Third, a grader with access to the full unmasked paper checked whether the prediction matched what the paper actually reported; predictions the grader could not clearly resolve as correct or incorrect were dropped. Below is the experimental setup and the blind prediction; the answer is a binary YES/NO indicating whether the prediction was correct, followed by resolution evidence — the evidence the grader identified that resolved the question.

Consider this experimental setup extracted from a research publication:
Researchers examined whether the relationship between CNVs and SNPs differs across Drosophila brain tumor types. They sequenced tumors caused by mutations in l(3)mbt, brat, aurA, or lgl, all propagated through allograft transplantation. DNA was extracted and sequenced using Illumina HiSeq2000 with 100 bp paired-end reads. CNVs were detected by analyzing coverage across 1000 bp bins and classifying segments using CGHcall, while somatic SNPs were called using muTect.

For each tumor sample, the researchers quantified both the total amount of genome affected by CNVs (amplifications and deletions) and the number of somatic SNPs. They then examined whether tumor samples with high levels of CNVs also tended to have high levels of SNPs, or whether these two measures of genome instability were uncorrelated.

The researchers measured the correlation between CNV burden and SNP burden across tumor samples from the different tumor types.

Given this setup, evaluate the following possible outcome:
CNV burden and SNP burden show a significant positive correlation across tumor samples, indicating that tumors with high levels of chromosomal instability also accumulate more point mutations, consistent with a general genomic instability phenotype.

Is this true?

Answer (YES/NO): NO